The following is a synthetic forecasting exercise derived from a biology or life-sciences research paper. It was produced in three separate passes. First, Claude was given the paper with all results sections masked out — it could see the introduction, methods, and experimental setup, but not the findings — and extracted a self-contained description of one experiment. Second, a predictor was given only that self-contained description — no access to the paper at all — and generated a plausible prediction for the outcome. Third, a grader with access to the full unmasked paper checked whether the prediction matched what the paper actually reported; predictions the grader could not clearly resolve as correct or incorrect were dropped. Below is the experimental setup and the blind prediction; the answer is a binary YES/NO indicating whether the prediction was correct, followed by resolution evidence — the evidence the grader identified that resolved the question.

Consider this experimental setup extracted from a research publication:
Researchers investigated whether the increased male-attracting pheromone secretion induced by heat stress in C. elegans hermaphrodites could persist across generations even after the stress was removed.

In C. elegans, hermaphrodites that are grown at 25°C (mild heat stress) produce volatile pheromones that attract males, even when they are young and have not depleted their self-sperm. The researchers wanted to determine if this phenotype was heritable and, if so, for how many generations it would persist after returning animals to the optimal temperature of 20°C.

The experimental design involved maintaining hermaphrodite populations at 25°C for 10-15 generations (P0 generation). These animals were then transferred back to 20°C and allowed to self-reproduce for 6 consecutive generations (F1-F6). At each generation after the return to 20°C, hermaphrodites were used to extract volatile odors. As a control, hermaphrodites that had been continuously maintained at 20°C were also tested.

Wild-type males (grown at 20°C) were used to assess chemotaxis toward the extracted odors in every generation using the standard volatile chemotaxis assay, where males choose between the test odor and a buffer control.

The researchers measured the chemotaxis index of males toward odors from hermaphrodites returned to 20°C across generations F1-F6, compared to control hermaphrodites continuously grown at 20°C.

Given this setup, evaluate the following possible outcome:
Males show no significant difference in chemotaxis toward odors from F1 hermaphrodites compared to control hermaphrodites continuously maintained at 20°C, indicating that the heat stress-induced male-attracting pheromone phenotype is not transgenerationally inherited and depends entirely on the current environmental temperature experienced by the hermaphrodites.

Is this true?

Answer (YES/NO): NO